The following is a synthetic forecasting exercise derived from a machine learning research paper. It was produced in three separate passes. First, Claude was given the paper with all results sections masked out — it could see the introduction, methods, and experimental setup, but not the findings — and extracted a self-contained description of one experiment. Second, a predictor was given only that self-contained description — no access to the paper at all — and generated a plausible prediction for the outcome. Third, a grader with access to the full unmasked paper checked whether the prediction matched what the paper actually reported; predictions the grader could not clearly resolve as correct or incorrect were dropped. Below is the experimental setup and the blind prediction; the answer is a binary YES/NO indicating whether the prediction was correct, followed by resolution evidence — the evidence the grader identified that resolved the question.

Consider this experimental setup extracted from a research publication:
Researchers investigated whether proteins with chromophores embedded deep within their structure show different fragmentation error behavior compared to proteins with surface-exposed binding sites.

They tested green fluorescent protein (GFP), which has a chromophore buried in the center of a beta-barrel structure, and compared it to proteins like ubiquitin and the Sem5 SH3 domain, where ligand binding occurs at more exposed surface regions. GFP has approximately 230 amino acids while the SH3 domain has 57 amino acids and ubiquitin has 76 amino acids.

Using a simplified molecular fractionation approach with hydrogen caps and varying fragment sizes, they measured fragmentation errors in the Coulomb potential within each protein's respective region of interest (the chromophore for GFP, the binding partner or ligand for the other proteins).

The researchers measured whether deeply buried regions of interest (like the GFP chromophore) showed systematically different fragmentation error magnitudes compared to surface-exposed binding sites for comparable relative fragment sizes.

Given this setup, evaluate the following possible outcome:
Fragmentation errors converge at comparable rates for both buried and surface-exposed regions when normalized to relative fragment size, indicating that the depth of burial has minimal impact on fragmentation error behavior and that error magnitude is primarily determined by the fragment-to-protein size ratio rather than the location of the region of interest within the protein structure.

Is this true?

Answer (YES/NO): NO